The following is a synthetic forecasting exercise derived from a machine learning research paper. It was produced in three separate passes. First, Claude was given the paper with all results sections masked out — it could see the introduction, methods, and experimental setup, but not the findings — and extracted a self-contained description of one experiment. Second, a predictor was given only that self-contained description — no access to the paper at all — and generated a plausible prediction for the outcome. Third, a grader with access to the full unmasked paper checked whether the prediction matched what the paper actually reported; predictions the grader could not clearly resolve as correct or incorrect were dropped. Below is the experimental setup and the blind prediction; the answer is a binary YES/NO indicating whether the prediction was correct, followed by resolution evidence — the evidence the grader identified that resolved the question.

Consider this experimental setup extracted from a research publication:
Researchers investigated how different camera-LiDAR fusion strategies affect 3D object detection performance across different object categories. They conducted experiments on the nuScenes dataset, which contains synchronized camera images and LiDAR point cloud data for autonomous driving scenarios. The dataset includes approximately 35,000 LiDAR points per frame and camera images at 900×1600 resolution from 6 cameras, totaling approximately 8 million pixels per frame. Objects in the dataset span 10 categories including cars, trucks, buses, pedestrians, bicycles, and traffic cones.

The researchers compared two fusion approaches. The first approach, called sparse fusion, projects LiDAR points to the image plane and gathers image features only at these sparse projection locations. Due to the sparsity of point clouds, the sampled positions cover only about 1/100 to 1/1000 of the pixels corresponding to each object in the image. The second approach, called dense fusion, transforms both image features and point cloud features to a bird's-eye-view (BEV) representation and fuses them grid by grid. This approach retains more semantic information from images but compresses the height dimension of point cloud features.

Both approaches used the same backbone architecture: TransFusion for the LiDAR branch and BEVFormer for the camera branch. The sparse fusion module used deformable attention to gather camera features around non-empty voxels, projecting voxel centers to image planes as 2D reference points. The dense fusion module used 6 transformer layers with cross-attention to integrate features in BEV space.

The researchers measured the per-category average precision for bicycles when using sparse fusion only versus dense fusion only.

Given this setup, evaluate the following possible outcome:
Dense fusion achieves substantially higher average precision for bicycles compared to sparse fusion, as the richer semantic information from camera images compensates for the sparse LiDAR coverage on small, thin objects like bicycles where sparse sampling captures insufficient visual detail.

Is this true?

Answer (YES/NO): NO